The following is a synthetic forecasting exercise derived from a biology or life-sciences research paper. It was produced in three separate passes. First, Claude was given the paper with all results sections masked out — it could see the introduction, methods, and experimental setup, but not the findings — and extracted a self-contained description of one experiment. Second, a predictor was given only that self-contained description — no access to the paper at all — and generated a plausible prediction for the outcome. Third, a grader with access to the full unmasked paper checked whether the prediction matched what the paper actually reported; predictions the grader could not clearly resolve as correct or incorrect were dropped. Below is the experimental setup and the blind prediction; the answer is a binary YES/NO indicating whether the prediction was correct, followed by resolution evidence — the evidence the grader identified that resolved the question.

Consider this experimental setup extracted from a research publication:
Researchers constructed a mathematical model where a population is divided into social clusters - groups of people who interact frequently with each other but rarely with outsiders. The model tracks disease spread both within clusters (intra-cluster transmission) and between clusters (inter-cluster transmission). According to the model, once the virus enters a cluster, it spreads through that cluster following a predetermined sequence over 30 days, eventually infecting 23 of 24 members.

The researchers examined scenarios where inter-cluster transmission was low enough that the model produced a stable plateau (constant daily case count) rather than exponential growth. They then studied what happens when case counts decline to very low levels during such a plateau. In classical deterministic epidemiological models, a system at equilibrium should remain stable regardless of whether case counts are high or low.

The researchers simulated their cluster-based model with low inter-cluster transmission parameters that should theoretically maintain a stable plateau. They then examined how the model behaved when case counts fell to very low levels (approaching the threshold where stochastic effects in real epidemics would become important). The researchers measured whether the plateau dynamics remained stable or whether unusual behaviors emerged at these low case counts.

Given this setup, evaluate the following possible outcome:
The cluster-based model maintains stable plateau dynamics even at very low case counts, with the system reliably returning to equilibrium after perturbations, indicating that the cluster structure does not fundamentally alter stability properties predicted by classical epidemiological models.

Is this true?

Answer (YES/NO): NO